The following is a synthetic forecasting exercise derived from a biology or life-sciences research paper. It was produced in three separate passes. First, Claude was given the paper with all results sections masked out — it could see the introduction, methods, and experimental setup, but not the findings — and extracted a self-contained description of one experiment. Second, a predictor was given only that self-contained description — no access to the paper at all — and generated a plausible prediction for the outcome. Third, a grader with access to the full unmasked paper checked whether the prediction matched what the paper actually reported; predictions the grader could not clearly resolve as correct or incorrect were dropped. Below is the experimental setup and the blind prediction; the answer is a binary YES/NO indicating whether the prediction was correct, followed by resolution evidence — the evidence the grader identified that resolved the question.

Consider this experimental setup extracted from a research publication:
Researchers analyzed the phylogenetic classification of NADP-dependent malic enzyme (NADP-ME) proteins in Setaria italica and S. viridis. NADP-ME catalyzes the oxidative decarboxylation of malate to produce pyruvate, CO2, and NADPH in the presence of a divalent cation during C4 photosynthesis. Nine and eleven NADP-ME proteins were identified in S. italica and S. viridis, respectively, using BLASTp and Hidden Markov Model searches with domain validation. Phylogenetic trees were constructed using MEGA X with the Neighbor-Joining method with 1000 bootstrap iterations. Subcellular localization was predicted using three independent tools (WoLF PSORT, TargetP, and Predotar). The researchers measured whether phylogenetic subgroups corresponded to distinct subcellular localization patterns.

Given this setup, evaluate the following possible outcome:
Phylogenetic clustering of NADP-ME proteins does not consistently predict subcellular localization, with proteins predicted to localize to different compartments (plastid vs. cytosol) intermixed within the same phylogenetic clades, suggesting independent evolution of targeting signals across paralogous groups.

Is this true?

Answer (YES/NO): NO